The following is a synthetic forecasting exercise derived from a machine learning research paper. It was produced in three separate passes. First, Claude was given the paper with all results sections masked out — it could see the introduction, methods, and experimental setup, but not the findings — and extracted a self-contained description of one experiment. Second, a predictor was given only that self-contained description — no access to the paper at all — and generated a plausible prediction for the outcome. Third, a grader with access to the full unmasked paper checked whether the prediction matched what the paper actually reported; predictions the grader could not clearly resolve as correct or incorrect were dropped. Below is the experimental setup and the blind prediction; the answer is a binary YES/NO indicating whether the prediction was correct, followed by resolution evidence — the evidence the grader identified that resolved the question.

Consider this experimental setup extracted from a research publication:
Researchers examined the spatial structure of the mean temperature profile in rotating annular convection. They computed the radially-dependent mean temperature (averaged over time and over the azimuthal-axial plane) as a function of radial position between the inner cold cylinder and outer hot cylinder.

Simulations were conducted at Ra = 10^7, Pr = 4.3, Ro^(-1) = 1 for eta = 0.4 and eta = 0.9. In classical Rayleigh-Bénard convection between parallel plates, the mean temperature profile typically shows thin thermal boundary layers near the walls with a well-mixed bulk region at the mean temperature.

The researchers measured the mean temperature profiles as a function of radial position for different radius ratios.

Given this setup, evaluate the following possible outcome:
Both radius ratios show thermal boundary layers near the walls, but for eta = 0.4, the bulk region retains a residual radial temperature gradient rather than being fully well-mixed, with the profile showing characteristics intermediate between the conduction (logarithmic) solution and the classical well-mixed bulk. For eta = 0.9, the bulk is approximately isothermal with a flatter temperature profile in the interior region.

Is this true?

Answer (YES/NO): NO